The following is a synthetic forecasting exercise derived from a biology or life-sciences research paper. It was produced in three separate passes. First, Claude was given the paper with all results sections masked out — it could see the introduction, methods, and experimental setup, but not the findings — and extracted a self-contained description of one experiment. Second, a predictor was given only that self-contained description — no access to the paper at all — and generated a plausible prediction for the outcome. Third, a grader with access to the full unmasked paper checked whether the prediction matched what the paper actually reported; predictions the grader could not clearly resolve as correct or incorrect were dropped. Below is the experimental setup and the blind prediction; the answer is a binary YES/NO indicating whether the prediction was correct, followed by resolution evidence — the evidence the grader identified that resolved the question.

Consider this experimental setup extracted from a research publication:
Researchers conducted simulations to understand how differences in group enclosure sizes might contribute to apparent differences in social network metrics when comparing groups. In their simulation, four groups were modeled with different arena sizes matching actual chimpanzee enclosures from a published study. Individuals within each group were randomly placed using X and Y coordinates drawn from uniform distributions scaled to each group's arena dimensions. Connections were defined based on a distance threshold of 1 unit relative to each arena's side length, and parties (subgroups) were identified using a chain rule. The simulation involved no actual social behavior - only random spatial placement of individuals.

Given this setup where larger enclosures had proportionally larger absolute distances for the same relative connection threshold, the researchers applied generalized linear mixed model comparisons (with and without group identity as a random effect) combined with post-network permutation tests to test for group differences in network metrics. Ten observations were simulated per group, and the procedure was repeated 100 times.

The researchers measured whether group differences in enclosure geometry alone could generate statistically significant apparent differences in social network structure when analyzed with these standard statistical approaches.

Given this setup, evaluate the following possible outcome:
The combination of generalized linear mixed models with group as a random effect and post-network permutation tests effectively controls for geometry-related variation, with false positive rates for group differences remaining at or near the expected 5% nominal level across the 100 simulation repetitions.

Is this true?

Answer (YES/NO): NO